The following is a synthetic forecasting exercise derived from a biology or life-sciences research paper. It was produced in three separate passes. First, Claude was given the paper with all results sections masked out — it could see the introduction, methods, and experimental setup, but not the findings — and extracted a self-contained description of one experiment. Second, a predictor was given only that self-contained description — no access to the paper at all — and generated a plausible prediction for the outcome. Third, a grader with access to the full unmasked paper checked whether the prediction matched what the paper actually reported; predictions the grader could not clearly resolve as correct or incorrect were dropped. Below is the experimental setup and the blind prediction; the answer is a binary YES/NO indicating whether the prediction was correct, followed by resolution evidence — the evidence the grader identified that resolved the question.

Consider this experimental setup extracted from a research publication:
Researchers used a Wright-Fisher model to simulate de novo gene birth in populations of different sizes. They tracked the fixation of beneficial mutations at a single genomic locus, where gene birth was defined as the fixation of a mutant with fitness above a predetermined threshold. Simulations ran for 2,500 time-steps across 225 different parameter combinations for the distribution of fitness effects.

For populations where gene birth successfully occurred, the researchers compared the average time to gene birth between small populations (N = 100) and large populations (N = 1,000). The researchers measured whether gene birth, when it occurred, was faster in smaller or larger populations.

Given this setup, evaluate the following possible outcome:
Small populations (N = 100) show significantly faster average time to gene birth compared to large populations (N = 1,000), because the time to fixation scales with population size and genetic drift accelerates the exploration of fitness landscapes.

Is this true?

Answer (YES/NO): YES